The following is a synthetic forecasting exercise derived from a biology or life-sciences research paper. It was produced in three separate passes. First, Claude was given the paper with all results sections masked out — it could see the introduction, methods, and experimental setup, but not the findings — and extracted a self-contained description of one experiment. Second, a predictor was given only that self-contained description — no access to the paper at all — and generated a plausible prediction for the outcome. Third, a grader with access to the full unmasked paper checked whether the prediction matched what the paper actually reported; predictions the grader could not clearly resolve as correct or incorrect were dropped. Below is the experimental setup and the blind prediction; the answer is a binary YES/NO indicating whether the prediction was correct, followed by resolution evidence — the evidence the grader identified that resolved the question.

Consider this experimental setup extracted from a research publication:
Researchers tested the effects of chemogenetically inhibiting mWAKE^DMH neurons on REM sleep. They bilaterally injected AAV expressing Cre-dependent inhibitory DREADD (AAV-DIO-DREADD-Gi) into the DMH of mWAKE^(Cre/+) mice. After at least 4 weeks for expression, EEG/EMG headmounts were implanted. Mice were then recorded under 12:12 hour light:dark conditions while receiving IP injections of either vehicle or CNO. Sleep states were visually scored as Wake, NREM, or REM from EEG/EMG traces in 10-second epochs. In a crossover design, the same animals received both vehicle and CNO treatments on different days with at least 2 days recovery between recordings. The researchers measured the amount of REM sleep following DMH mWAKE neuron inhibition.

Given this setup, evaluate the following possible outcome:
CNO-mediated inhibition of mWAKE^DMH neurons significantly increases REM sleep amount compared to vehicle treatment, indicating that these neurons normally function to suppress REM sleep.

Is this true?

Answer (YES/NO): NO